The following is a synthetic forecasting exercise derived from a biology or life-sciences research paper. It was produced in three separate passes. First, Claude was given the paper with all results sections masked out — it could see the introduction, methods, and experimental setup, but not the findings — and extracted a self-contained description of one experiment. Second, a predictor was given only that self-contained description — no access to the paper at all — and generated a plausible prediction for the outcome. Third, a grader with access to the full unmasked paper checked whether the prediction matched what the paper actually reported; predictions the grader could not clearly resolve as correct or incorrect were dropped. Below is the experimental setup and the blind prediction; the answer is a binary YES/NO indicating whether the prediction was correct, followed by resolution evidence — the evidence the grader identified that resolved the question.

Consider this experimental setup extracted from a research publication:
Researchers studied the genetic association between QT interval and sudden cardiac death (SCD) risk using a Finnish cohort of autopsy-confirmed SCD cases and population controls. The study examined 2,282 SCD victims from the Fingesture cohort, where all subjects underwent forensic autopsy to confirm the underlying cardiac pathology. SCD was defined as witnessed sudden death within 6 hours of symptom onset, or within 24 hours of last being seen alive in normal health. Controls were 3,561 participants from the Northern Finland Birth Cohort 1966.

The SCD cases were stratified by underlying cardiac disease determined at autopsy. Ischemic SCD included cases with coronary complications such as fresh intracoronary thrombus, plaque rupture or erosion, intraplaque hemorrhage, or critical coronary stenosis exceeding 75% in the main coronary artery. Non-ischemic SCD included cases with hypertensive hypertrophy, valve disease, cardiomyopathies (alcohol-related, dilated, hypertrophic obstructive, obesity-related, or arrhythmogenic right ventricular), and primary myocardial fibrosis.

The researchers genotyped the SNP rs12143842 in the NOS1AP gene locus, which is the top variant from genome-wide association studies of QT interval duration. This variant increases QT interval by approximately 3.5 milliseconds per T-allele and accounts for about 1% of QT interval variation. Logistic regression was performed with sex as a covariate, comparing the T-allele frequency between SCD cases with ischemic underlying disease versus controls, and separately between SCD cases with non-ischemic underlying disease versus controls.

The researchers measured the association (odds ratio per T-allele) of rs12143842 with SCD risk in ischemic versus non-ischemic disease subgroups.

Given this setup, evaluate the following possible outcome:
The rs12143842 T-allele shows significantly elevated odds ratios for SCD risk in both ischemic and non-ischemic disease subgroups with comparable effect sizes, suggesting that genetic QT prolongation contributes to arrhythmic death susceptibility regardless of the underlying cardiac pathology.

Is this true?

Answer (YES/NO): NO